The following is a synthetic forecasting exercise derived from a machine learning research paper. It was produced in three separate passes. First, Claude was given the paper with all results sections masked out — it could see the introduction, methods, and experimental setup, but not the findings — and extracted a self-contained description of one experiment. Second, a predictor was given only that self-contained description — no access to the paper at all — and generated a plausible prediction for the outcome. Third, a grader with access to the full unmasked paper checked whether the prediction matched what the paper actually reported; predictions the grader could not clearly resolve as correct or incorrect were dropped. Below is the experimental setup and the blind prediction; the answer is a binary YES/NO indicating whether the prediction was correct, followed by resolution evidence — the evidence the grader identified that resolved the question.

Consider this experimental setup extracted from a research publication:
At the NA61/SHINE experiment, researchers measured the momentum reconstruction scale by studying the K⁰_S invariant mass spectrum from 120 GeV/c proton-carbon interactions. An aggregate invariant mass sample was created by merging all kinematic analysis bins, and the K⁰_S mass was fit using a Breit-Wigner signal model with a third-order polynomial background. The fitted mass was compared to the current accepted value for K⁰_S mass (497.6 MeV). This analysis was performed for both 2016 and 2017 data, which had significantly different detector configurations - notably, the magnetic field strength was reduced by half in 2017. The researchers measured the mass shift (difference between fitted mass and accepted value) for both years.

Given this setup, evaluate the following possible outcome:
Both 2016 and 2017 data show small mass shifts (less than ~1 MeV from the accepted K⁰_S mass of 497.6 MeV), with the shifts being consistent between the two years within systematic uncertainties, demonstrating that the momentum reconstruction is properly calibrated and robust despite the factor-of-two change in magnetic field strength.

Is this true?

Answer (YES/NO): NO